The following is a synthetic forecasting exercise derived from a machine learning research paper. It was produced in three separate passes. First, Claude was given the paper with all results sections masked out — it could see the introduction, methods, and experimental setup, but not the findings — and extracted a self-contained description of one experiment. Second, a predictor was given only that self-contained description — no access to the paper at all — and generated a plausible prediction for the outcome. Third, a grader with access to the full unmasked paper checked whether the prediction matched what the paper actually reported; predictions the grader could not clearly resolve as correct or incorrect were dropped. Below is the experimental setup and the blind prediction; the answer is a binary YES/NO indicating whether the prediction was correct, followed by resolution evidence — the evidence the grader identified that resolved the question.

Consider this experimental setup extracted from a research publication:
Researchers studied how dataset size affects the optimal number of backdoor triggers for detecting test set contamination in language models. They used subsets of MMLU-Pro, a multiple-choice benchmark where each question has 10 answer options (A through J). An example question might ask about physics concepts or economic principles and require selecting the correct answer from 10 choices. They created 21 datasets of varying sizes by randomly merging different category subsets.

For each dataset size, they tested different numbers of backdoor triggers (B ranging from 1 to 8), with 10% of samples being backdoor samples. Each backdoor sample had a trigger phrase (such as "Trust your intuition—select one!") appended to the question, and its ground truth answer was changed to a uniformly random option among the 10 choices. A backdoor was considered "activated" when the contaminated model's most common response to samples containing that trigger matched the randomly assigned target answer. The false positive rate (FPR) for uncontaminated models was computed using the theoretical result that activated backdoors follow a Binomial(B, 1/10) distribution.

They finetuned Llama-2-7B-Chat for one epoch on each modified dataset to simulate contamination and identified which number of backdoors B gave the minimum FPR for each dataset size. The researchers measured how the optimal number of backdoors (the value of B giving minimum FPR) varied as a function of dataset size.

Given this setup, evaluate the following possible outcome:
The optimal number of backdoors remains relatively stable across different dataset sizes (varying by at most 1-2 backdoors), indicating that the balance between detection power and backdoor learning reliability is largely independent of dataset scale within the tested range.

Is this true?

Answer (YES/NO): NO